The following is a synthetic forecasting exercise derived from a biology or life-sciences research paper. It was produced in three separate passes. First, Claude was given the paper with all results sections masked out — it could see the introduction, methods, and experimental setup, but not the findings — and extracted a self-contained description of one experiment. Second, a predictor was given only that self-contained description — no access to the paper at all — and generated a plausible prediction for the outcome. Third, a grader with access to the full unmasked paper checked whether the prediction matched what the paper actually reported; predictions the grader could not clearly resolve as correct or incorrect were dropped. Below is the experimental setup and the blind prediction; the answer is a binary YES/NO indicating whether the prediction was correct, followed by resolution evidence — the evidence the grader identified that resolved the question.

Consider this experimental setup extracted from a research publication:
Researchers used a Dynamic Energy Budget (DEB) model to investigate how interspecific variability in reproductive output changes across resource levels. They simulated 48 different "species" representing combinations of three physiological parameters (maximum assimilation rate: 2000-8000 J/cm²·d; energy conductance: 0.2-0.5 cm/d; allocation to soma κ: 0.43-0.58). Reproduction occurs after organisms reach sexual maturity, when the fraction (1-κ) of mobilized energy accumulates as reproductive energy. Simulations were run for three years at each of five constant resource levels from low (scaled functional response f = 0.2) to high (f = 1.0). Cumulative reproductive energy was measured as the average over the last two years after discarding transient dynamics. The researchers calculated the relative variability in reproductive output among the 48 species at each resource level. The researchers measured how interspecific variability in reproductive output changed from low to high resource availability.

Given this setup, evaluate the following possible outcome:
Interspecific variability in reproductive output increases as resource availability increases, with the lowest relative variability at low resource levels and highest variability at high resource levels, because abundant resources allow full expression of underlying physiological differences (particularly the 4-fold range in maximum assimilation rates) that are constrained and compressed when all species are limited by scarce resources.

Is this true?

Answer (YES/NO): YES